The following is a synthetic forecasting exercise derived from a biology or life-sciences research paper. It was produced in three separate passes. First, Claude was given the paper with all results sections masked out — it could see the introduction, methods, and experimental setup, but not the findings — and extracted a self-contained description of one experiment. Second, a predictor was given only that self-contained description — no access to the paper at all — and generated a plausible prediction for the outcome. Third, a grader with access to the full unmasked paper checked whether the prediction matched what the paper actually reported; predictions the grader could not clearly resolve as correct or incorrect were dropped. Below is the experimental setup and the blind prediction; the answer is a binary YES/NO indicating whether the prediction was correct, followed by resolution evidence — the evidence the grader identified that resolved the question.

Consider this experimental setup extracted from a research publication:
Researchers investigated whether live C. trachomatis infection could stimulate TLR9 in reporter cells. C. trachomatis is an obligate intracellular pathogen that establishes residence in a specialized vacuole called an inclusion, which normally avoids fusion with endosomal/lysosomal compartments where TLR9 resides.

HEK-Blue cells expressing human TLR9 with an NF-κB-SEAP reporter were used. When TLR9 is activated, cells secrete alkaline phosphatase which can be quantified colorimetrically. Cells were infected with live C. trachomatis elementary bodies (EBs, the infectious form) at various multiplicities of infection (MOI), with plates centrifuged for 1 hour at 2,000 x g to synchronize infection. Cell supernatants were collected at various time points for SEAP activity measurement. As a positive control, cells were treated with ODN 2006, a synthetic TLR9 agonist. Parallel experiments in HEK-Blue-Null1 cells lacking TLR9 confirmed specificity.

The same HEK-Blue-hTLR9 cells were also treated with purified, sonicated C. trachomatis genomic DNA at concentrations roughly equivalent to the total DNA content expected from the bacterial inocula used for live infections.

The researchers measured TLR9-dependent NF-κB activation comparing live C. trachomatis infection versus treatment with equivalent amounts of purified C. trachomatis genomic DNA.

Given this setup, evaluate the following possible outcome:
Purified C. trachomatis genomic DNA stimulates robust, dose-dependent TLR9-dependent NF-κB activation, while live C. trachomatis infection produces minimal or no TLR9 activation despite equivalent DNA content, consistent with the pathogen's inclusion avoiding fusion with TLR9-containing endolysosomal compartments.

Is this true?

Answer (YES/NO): NO